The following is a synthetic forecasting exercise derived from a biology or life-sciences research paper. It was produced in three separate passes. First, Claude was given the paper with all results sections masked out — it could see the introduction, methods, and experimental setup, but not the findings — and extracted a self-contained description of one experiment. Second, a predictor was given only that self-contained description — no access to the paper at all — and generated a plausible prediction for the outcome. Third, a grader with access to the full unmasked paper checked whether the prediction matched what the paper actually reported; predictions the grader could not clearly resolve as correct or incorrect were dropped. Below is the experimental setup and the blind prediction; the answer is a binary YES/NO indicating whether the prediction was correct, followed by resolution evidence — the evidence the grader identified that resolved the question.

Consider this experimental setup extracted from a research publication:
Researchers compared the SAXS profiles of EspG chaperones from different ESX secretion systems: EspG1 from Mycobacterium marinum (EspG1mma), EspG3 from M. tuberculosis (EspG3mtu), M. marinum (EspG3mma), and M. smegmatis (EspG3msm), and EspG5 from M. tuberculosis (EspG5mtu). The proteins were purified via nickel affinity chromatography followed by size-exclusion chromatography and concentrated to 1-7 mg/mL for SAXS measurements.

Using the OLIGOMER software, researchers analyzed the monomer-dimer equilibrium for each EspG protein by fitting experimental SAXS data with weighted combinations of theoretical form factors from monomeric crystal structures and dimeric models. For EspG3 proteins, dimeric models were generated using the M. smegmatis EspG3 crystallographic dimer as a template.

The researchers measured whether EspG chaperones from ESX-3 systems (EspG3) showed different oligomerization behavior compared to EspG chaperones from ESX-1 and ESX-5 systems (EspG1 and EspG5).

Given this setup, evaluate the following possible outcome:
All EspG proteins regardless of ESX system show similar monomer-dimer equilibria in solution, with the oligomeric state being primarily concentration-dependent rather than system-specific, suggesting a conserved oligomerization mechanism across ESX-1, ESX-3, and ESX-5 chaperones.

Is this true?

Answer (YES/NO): NO